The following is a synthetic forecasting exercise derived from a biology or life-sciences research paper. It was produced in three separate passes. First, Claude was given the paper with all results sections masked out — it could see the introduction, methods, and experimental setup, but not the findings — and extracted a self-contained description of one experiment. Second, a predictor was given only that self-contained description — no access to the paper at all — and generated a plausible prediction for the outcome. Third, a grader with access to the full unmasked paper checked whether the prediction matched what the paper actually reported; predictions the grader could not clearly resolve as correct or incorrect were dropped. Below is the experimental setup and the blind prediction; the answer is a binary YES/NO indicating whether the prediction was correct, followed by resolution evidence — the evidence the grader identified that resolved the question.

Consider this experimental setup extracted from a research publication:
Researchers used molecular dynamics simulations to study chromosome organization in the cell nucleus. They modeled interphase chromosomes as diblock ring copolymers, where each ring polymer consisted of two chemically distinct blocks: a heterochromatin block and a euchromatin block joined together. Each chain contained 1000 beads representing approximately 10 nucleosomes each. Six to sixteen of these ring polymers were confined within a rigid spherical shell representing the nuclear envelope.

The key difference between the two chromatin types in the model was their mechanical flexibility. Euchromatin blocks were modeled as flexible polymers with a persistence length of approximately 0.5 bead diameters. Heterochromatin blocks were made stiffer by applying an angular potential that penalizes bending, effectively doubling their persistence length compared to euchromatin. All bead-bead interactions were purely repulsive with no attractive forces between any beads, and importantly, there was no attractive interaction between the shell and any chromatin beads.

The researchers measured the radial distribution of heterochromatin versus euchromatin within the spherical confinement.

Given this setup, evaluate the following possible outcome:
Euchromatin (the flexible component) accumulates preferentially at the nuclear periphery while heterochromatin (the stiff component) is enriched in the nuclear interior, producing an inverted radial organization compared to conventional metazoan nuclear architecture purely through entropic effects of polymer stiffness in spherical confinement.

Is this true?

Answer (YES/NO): YES